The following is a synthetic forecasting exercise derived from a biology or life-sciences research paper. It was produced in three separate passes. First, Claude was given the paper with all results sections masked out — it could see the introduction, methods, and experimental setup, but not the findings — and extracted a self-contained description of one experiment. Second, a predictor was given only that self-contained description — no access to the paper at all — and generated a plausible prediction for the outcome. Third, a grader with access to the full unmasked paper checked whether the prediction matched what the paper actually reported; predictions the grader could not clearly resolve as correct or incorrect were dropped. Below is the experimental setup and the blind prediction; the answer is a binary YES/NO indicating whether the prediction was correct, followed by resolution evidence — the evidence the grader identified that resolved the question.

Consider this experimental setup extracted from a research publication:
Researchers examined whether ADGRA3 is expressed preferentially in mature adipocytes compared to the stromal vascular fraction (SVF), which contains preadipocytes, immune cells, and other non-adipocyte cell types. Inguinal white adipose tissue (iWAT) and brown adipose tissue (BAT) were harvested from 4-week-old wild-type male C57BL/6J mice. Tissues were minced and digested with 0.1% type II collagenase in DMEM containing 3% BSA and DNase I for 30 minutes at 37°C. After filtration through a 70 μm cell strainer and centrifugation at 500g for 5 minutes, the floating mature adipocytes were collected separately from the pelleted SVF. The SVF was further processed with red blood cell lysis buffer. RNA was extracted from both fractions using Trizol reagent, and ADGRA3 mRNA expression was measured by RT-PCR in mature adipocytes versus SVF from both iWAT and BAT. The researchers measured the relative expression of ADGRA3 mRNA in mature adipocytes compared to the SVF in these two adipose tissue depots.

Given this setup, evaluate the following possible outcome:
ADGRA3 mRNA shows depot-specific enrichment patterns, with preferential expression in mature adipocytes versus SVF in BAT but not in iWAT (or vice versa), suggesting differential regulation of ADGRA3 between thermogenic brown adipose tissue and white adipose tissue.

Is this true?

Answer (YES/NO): NO